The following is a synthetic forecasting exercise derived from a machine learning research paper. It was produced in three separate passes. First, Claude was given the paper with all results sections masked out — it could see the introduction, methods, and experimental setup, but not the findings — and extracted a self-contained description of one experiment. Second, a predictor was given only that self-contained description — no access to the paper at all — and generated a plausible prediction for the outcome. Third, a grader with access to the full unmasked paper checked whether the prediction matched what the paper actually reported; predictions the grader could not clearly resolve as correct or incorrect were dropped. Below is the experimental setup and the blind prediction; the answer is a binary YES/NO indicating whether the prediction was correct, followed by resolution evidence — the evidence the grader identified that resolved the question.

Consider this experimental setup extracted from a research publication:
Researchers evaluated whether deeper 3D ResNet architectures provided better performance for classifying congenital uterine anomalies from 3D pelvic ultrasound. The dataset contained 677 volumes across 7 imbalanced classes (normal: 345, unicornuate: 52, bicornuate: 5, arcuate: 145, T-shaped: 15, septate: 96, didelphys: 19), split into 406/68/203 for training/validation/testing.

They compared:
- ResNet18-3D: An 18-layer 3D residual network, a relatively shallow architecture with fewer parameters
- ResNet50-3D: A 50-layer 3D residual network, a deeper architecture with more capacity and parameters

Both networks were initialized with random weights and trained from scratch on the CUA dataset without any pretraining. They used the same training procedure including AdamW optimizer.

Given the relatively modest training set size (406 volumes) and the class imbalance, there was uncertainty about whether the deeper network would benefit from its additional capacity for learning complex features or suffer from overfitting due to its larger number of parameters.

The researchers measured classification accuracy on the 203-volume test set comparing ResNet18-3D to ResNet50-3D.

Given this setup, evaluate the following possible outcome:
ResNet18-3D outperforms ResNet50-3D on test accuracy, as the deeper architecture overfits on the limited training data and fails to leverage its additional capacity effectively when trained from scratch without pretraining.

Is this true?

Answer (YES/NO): NO